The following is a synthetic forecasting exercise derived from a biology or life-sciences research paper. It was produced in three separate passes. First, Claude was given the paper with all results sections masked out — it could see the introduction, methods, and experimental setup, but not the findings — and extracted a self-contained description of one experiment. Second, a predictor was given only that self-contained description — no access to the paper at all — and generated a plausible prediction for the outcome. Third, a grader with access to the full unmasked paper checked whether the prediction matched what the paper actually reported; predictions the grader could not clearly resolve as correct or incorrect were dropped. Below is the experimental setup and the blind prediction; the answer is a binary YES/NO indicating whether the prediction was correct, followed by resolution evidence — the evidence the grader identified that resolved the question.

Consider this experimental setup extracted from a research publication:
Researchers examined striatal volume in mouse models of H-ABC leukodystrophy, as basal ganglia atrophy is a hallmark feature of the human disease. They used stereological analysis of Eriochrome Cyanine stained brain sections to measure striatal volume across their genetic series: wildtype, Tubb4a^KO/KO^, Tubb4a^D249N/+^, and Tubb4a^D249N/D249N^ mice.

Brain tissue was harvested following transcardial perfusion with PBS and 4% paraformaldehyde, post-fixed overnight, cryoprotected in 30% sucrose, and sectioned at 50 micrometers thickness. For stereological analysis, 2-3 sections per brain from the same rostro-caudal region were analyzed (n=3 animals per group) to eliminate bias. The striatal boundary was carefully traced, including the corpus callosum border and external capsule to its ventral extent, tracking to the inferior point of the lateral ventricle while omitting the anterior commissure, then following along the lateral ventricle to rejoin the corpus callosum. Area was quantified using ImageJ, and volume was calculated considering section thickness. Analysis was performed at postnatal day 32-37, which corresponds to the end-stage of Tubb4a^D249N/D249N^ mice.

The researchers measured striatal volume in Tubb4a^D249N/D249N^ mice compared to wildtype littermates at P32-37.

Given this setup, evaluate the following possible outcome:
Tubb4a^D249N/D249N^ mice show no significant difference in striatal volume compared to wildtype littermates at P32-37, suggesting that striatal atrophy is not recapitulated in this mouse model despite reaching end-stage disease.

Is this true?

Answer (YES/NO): YES